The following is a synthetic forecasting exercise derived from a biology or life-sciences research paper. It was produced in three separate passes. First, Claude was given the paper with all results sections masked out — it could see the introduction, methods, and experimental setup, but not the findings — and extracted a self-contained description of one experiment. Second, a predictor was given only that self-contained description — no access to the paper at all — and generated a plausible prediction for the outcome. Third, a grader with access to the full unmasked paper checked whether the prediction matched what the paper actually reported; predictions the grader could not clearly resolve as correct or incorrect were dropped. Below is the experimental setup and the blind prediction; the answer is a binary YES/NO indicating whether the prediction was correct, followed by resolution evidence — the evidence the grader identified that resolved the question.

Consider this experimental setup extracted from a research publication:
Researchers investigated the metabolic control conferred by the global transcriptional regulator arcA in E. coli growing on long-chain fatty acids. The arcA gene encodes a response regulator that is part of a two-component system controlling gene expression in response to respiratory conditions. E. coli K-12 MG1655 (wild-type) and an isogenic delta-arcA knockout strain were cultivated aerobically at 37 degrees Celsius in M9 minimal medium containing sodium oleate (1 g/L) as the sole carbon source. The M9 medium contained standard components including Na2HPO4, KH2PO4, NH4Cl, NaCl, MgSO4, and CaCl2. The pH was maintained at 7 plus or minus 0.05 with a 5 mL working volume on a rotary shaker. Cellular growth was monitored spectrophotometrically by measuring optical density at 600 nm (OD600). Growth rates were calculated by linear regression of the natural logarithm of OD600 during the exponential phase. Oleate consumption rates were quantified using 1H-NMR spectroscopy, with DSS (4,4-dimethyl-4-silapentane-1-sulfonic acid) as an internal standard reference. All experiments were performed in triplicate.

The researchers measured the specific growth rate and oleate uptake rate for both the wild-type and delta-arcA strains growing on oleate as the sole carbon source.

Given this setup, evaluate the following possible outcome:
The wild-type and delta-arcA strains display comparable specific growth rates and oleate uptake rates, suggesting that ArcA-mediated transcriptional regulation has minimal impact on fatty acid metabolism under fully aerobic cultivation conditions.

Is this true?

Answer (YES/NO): NO